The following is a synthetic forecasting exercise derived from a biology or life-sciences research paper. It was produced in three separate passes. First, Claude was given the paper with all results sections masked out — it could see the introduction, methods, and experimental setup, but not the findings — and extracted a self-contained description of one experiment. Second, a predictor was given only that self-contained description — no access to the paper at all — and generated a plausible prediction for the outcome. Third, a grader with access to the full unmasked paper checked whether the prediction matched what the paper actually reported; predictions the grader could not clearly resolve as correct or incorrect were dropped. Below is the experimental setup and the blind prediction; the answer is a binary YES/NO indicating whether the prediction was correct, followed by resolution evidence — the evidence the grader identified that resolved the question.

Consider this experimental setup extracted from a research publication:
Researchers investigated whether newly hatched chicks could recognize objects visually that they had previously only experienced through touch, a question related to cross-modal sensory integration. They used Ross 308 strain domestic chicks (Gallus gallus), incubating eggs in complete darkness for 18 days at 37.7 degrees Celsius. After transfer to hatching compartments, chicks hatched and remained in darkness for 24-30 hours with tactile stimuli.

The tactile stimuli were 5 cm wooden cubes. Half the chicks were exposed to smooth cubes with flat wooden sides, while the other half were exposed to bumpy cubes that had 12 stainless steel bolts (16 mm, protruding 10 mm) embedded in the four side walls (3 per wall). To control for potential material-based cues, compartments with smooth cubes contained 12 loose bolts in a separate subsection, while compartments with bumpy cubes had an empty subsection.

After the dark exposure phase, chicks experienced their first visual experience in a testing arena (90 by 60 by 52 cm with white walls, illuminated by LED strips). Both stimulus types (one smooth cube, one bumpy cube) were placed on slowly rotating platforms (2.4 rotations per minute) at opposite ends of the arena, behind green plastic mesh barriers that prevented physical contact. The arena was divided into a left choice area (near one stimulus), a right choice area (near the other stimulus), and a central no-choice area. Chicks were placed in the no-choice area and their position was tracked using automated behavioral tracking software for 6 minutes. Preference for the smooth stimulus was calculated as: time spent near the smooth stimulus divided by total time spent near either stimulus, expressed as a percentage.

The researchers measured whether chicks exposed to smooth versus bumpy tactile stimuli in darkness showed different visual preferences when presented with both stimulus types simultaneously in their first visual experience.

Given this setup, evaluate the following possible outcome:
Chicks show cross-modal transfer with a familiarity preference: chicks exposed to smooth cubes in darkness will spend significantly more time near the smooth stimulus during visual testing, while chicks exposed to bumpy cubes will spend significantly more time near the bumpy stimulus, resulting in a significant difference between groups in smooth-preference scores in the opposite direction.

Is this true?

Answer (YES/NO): YES